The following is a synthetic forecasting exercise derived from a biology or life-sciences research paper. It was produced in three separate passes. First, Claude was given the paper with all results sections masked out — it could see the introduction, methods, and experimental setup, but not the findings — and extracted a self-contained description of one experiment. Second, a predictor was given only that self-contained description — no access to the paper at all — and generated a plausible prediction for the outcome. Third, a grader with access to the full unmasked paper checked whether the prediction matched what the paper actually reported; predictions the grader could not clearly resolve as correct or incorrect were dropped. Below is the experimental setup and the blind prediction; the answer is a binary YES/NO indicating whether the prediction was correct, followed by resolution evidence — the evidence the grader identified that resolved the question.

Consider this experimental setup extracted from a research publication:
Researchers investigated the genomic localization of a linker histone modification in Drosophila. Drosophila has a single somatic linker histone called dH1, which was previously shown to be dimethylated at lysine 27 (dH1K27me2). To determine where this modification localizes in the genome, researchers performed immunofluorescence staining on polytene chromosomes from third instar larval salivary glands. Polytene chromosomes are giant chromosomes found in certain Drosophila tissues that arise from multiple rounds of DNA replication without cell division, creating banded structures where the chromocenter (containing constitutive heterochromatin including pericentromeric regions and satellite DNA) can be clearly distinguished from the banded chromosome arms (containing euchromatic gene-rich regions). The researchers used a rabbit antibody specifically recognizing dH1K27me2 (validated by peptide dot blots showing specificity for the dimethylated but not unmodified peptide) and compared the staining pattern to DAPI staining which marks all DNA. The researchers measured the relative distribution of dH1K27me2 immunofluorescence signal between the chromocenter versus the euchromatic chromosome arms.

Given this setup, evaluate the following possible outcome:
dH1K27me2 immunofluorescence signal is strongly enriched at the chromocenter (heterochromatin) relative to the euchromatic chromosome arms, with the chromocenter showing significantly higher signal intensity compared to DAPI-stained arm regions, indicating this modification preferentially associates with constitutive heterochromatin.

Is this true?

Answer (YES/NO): NO